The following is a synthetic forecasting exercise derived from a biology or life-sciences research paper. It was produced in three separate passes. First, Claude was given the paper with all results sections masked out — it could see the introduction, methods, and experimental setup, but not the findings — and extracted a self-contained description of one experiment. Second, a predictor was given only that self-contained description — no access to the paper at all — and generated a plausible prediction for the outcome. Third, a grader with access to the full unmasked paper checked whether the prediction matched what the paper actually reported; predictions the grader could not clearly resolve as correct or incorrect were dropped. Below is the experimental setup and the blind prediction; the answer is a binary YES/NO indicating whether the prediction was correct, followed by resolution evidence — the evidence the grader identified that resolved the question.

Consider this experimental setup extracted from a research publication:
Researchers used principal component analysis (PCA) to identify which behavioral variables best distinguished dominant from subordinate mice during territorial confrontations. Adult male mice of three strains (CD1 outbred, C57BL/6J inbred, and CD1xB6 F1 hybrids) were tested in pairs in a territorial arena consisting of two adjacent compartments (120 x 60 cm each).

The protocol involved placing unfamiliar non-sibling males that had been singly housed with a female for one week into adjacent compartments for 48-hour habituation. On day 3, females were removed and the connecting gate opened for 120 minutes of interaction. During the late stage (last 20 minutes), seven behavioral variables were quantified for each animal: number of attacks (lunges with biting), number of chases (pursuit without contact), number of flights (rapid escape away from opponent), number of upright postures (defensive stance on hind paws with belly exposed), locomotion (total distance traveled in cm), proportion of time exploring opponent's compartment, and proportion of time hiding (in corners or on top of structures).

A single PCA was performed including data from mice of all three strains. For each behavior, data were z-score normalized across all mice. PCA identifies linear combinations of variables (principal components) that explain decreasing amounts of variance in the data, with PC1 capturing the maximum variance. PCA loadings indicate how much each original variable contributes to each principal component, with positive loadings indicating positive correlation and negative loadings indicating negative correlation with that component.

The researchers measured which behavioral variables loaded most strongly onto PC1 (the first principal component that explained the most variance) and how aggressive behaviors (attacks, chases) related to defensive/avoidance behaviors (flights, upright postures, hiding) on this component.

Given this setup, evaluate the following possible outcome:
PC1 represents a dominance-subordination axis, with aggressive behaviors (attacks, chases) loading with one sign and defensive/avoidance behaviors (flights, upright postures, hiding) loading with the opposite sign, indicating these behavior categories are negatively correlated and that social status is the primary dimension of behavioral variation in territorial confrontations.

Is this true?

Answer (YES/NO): YES